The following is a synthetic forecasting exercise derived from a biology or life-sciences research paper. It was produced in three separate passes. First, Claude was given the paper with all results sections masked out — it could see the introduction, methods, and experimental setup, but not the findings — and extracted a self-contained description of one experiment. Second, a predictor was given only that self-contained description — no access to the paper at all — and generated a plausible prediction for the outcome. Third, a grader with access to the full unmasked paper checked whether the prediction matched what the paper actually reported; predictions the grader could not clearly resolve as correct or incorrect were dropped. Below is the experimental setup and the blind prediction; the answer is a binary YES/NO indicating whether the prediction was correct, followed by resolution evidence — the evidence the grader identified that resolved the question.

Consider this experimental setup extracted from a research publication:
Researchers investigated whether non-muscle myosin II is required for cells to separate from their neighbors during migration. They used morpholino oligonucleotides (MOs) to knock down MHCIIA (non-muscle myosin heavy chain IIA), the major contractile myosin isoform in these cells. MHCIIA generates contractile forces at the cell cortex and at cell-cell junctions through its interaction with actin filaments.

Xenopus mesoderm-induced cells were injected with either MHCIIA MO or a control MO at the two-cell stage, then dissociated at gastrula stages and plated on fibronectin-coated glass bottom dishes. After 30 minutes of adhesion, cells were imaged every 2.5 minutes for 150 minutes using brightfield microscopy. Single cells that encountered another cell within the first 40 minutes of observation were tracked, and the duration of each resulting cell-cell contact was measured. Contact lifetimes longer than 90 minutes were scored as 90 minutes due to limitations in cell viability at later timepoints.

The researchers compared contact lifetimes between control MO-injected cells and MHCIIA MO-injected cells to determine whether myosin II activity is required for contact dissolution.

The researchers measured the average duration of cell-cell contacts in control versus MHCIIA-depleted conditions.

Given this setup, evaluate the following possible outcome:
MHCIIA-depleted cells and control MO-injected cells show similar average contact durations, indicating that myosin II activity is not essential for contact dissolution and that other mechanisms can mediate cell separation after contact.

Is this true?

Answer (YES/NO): NO